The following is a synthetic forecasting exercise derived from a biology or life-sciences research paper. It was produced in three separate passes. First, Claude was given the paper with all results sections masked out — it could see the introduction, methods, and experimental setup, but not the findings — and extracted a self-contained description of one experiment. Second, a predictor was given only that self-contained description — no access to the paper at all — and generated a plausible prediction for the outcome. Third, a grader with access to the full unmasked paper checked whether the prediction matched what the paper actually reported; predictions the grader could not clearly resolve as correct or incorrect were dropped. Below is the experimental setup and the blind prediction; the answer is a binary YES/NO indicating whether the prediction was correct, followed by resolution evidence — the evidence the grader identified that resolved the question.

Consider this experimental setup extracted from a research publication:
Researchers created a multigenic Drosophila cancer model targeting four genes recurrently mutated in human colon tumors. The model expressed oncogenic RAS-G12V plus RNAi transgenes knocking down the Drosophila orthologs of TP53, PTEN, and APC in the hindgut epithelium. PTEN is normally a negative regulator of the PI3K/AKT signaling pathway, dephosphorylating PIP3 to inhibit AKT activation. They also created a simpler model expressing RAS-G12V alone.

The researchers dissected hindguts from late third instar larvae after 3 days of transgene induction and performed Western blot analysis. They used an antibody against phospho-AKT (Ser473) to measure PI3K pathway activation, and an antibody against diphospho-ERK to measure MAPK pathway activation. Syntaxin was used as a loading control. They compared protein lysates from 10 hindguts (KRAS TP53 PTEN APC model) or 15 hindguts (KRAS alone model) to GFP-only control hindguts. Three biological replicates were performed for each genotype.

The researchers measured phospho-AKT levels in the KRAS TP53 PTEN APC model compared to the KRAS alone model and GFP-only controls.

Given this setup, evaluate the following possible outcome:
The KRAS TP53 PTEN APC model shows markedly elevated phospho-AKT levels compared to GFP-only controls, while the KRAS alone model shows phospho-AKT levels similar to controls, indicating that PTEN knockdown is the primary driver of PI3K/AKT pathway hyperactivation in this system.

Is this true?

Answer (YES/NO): NO